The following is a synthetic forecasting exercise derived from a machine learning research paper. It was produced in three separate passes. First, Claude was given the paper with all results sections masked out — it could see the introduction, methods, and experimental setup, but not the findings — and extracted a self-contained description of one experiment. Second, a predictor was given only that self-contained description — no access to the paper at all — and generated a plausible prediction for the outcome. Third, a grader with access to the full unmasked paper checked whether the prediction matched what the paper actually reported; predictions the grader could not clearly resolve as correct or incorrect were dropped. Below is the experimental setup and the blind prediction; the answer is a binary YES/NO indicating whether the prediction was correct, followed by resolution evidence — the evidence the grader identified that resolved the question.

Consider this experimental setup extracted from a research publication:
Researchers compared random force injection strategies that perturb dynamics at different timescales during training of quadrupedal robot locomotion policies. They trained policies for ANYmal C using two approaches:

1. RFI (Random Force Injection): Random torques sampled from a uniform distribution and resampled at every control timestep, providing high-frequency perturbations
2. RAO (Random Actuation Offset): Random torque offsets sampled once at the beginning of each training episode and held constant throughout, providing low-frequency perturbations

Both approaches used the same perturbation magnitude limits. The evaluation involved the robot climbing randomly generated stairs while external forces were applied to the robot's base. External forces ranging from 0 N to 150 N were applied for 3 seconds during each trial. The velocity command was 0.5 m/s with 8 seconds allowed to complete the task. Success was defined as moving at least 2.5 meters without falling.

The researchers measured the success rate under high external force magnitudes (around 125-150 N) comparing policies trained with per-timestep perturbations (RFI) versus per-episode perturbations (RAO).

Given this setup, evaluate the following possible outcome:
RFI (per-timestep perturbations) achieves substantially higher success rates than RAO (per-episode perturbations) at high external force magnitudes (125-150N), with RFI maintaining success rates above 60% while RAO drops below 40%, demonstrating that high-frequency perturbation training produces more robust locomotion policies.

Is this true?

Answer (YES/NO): NO